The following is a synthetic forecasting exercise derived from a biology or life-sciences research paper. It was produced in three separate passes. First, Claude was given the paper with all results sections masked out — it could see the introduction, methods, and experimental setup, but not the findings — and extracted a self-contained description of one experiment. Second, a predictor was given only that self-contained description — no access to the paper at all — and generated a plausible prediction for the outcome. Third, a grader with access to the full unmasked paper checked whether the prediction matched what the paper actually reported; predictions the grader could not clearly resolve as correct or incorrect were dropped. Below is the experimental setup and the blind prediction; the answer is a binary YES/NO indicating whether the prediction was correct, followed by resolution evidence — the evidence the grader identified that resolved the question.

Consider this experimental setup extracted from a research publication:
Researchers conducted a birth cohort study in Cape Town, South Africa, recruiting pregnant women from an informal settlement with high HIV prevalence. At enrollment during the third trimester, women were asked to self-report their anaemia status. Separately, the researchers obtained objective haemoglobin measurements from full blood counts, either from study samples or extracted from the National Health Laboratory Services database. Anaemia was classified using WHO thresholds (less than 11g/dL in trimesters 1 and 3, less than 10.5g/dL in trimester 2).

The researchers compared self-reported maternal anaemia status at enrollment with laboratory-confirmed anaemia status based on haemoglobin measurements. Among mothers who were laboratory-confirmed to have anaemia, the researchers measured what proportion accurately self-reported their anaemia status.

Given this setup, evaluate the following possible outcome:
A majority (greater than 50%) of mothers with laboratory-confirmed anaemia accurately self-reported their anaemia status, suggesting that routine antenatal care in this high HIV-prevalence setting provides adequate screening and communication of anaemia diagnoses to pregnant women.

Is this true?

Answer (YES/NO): NO